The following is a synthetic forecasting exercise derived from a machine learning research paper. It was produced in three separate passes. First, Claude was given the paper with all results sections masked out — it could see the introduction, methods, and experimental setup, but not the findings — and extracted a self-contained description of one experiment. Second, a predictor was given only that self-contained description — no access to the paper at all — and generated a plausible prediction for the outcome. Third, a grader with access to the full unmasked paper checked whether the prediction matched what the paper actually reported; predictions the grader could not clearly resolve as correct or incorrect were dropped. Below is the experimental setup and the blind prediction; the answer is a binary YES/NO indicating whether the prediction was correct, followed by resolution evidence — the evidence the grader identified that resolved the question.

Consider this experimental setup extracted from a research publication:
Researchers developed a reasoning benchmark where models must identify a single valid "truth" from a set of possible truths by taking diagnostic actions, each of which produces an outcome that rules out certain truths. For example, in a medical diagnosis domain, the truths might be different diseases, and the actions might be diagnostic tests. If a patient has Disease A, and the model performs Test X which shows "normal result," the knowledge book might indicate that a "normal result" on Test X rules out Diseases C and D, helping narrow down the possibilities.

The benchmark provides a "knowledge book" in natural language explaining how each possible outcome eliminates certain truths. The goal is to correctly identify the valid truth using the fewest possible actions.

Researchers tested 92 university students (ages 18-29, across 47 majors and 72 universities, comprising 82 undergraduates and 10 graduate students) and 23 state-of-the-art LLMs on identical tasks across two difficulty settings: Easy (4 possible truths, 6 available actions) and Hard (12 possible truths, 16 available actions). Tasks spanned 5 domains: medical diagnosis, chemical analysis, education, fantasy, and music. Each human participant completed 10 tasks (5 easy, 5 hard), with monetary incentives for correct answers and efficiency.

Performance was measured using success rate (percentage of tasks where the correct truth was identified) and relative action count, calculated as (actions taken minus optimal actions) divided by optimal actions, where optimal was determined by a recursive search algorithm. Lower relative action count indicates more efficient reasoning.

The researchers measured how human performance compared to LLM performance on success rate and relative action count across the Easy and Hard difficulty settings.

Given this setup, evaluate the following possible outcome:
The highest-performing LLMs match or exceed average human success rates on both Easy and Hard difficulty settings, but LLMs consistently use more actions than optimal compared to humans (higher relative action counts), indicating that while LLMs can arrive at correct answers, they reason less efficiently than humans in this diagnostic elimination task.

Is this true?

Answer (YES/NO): NO